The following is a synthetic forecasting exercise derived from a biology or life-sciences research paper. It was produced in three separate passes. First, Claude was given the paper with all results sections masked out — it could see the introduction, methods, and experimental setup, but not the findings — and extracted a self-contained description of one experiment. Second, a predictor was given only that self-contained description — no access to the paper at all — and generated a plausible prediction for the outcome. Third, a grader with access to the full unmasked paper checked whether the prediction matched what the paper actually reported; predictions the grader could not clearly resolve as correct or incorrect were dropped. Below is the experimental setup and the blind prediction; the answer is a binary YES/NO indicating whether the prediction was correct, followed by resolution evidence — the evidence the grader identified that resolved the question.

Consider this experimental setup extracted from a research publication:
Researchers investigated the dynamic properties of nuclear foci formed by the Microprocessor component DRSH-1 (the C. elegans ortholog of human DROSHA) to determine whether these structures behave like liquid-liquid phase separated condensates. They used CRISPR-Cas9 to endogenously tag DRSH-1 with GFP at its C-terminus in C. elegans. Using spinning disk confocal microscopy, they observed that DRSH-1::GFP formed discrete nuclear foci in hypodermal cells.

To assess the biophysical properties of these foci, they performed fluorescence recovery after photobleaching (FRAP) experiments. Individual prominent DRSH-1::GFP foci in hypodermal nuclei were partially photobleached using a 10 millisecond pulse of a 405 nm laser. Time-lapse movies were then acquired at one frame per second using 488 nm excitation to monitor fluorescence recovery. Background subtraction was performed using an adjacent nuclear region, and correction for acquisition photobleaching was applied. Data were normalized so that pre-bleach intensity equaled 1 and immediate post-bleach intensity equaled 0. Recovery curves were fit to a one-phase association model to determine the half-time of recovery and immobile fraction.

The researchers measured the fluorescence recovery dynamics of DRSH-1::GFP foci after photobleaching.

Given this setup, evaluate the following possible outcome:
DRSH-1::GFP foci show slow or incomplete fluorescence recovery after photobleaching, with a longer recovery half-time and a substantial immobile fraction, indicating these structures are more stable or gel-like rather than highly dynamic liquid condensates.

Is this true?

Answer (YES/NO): NO